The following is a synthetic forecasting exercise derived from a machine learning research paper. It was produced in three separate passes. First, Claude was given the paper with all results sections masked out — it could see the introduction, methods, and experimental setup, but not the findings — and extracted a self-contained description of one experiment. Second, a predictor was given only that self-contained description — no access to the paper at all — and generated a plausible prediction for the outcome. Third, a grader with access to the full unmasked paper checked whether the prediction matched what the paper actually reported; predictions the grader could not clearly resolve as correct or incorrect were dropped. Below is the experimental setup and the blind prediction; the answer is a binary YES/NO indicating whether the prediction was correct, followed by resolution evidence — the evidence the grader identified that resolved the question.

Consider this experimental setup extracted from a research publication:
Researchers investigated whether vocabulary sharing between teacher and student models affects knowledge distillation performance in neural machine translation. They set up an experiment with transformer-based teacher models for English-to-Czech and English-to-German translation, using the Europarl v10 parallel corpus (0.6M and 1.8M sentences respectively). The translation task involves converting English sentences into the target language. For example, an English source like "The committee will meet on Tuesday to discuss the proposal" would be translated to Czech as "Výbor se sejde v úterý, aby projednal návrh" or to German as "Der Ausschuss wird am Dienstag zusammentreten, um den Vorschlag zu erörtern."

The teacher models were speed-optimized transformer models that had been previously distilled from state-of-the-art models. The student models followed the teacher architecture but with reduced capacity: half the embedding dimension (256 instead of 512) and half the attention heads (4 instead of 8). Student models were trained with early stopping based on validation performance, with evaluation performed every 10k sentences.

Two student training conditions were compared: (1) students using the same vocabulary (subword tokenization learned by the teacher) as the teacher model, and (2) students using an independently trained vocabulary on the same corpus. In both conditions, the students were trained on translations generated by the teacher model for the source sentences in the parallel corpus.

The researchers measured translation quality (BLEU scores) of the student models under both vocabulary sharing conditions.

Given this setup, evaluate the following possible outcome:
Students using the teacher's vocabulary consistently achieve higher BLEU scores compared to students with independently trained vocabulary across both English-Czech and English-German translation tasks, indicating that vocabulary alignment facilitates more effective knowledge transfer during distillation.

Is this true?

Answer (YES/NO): NO